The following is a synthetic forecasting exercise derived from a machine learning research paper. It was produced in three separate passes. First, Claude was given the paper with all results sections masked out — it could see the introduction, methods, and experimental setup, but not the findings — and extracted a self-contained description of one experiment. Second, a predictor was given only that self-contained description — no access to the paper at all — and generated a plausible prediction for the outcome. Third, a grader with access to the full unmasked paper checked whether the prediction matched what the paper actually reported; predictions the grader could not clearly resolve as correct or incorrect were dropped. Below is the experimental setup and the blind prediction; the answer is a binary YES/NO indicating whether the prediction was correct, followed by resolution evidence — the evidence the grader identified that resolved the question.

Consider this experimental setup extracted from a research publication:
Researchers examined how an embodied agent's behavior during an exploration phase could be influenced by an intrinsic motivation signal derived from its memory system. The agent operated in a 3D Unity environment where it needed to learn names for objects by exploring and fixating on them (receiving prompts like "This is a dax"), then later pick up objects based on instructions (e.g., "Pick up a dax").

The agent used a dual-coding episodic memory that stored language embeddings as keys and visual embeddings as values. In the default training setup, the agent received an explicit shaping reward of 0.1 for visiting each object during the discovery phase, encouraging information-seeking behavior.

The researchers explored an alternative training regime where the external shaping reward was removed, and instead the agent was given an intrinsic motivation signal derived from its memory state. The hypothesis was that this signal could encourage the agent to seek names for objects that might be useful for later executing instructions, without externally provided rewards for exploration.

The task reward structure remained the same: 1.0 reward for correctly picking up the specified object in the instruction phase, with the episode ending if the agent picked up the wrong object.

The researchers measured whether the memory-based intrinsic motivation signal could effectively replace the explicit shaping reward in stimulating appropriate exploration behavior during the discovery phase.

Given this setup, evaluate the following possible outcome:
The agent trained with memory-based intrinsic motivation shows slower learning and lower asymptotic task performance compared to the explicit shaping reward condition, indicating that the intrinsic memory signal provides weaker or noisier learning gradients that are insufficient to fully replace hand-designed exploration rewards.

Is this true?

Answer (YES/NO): NO